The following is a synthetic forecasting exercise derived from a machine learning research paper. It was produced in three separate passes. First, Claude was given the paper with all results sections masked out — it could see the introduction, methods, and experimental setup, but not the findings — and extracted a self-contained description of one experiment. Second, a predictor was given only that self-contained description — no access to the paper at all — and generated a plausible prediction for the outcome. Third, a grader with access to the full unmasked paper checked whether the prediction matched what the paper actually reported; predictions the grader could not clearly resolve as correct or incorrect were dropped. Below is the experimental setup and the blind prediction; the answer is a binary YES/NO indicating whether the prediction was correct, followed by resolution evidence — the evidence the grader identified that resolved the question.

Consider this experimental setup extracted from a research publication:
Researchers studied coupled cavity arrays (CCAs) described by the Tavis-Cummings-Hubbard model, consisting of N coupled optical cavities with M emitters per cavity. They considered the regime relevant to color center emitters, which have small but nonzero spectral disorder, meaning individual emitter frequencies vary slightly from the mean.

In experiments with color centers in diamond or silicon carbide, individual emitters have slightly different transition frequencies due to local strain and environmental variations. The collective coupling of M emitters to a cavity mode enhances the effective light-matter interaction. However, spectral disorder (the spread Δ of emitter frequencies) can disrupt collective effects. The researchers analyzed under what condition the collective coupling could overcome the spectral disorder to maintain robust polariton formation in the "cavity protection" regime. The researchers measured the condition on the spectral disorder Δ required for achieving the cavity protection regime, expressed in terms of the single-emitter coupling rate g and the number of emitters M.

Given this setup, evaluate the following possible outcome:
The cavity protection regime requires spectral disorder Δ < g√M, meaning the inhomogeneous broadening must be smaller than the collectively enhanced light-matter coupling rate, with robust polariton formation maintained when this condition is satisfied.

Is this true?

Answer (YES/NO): YES